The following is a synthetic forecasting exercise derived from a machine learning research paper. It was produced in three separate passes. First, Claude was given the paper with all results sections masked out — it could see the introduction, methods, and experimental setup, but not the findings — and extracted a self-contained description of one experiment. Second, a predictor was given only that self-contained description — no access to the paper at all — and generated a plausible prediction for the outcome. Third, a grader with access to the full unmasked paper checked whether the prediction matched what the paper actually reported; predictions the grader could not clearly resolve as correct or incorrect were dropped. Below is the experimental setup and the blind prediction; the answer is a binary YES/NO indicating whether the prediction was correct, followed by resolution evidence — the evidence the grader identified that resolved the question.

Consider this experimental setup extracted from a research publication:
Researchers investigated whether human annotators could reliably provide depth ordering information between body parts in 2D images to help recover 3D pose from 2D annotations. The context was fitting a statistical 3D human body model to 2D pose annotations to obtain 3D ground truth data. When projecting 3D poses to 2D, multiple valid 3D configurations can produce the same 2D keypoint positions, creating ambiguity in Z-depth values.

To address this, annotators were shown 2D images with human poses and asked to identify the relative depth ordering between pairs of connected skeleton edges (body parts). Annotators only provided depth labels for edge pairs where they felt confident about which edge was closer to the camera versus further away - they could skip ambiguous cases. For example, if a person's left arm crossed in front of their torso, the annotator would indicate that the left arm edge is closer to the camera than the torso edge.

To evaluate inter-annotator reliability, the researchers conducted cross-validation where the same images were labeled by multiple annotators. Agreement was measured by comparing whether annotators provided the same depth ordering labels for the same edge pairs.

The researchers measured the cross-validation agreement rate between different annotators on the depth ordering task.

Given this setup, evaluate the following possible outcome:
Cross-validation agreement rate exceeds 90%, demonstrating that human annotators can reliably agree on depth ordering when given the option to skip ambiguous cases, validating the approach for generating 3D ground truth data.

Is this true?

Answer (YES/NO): YES